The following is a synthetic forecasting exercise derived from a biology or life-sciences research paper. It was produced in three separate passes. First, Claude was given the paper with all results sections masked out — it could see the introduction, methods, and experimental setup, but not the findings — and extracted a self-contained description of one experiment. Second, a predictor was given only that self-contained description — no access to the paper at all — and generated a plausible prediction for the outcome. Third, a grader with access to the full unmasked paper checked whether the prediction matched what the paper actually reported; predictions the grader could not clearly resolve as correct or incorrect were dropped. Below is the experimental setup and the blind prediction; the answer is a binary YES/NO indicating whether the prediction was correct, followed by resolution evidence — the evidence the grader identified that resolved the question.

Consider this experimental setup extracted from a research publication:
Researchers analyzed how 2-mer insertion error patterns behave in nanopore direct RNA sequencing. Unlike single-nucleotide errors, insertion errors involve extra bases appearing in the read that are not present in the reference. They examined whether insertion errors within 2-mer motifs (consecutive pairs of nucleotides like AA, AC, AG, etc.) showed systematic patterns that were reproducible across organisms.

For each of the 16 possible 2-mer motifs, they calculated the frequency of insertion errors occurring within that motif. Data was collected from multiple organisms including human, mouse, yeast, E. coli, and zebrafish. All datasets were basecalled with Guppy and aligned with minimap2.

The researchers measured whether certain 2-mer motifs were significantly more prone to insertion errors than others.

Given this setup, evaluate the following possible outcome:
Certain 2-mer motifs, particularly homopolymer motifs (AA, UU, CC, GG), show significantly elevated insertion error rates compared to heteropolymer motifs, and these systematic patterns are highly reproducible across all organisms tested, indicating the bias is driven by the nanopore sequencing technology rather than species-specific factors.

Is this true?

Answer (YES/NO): NO